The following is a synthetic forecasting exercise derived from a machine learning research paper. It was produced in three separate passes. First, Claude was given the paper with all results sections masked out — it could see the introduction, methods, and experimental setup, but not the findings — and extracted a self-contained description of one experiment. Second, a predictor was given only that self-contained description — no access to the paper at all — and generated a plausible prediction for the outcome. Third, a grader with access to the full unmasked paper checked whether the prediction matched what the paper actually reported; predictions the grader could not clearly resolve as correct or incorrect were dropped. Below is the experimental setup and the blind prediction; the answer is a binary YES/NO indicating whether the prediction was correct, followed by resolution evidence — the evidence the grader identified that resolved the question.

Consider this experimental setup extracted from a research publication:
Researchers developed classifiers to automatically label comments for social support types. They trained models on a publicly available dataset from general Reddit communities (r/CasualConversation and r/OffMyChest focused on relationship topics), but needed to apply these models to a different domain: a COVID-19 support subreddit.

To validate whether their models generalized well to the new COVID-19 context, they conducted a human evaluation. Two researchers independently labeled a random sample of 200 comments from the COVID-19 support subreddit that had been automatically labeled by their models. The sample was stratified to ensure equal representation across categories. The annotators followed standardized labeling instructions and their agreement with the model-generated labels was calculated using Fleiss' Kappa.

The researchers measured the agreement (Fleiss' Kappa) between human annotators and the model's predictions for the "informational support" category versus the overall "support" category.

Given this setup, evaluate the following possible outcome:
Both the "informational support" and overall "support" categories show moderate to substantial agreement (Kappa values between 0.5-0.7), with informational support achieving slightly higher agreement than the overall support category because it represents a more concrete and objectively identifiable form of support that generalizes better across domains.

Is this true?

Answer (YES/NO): NO